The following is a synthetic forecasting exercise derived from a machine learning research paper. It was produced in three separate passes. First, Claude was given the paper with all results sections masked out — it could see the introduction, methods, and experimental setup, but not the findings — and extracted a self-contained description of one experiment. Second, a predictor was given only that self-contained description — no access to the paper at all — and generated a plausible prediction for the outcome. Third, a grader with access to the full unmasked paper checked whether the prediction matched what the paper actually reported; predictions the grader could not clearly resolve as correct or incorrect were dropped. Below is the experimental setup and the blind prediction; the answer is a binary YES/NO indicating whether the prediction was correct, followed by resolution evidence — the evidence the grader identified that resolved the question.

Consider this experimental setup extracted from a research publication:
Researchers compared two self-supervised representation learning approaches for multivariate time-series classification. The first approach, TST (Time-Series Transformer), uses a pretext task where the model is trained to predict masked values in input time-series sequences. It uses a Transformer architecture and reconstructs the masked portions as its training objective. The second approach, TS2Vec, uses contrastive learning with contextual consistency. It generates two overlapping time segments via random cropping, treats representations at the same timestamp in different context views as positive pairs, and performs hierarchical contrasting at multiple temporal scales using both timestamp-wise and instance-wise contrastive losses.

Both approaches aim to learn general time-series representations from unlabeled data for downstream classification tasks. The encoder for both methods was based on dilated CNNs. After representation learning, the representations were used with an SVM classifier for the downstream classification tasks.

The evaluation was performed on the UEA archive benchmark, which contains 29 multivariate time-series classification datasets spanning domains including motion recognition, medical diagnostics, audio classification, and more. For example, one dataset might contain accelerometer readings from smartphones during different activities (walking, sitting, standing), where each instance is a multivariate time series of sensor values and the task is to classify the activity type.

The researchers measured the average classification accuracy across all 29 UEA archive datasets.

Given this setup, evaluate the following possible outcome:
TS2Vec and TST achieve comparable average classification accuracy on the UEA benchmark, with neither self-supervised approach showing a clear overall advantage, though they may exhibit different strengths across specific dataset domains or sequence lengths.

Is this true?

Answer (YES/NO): NO